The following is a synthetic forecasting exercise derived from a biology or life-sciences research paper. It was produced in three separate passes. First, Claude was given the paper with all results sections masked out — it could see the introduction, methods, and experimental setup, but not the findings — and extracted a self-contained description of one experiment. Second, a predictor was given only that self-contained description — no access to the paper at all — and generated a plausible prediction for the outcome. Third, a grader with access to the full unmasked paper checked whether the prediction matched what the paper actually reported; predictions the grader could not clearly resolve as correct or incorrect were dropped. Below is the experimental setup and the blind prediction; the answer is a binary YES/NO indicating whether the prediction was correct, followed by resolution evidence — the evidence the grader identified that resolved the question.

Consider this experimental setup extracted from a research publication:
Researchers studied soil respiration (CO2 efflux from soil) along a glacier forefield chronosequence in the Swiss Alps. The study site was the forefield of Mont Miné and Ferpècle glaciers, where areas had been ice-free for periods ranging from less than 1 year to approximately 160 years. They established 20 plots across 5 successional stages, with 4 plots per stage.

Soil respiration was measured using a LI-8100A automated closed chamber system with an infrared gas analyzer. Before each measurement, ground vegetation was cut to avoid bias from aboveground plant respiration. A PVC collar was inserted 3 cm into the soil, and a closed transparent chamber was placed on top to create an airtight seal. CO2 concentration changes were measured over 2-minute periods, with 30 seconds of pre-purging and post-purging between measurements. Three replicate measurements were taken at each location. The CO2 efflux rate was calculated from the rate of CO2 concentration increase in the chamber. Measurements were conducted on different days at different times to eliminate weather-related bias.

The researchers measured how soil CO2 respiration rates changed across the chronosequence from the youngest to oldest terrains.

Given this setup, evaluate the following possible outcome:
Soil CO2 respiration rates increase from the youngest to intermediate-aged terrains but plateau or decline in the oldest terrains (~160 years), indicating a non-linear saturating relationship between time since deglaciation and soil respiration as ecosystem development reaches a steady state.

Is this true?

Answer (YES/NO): NO